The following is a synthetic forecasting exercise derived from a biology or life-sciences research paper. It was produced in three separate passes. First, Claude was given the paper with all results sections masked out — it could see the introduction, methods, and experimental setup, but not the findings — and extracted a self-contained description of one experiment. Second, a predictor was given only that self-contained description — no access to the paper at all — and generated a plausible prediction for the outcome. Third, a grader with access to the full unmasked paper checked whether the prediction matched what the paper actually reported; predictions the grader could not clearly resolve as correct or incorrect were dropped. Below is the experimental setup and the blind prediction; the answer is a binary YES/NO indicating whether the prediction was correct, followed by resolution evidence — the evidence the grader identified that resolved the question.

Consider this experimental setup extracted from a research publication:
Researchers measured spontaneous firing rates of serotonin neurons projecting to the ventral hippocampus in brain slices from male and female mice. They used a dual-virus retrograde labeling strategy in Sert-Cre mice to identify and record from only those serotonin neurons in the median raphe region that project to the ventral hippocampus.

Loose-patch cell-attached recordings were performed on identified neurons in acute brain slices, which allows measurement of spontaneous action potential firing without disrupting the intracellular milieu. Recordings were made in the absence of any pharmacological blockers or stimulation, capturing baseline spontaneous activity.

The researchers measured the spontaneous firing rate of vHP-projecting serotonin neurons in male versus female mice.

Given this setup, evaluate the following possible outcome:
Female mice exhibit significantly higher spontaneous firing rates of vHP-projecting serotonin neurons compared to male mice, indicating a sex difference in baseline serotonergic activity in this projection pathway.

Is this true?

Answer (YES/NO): YES